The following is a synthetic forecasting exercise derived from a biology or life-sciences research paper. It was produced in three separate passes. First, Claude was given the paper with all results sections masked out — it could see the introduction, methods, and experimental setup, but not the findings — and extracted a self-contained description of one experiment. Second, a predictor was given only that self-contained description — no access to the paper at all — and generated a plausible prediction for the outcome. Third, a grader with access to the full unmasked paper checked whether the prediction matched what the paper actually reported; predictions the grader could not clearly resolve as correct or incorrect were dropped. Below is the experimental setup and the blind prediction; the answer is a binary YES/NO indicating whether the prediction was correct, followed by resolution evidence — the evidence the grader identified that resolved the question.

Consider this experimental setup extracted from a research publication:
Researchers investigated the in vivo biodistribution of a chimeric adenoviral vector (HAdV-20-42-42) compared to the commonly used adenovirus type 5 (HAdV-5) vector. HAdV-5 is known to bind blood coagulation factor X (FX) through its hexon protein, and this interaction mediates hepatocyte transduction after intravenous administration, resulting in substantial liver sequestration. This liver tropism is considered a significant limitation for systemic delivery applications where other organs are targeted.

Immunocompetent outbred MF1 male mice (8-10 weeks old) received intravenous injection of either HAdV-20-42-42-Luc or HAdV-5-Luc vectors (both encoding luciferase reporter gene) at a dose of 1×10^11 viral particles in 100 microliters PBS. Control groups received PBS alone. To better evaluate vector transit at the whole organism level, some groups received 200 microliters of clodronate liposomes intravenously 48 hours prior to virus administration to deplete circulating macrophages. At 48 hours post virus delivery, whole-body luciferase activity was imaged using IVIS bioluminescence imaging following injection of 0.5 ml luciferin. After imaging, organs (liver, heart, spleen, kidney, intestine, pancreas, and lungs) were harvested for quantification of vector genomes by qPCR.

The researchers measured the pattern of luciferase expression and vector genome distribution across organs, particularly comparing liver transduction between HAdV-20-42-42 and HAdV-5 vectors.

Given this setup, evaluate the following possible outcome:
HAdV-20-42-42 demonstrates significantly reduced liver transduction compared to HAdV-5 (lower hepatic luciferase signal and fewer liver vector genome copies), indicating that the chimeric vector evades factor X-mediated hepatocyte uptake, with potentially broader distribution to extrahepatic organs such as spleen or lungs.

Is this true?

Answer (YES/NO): NO